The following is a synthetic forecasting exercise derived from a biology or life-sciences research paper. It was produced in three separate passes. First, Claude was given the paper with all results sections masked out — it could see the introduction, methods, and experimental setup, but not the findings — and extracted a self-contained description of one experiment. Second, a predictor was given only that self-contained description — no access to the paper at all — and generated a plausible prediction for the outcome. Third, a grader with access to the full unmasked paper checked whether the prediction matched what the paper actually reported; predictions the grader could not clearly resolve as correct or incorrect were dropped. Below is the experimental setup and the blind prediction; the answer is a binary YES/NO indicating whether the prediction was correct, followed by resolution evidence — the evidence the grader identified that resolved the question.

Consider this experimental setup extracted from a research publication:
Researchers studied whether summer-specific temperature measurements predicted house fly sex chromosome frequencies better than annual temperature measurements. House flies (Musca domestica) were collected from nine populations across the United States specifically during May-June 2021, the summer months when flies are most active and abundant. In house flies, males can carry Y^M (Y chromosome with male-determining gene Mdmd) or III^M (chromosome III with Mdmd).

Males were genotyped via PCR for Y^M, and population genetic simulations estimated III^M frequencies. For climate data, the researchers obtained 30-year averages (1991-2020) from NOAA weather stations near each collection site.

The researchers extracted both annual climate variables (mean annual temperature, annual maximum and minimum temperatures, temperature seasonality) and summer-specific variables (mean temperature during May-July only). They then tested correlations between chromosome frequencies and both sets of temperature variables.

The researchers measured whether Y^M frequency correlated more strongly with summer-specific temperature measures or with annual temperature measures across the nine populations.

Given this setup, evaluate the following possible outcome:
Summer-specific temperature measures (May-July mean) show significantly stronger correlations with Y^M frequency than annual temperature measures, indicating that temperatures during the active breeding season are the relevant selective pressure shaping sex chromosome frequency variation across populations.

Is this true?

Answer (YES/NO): NO